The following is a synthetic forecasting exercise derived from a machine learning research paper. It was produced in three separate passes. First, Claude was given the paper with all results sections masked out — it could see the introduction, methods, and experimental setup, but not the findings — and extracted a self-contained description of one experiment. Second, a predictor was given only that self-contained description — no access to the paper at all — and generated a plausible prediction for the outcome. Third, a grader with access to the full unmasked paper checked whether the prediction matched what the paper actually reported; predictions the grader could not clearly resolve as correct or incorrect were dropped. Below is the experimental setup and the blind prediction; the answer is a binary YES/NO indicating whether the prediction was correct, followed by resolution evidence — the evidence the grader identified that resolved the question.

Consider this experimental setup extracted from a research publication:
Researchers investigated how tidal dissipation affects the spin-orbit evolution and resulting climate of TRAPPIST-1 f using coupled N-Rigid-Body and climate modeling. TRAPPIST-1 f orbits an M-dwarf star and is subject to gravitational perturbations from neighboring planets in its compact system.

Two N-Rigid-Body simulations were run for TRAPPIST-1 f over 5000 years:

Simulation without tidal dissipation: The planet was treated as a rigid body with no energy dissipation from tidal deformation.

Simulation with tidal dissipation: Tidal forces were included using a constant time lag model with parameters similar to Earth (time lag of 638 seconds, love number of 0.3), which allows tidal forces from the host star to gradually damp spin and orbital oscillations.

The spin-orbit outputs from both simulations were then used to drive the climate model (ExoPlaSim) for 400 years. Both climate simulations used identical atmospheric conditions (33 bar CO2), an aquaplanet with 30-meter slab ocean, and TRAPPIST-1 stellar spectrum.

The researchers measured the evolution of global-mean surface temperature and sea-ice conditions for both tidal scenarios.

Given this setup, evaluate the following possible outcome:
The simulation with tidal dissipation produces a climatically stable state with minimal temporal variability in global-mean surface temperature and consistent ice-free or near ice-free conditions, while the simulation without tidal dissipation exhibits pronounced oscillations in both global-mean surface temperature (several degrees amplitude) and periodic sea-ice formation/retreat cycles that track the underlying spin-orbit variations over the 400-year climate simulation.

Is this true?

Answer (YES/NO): NO